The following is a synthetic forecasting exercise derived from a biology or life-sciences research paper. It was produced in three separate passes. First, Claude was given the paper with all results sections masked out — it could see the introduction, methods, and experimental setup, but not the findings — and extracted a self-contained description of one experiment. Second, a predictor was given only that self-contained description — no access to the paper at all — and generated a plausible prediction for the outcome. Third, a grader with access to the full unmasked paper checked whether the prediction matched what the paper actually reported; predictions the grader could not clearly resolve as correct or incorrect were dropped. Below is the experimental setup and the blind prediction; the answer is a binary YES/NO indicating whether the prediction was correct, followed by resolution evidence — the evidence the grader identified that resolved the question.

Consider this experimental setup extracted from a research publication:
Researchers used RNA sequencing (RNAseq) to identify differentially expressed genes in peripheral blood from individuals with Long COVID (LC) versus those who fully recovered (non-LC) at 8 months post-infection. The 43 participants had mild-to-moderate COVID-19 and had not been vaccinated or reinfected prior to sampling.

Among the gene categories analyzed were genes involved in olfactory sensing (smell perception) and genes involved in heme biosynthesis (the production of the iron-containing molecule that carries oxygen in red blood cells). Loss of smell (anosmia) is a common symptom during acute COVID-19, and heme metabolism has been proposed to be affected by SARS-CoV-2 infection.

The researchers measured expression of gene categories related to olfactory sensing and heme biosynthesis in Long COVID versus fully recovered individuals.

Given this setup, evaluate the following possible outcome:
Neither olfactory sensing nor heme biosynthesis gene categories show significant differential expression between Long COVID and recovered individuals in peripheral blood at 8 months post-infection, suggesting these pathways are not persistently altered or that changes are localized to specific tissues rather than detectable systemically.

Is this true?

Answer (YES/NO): NO